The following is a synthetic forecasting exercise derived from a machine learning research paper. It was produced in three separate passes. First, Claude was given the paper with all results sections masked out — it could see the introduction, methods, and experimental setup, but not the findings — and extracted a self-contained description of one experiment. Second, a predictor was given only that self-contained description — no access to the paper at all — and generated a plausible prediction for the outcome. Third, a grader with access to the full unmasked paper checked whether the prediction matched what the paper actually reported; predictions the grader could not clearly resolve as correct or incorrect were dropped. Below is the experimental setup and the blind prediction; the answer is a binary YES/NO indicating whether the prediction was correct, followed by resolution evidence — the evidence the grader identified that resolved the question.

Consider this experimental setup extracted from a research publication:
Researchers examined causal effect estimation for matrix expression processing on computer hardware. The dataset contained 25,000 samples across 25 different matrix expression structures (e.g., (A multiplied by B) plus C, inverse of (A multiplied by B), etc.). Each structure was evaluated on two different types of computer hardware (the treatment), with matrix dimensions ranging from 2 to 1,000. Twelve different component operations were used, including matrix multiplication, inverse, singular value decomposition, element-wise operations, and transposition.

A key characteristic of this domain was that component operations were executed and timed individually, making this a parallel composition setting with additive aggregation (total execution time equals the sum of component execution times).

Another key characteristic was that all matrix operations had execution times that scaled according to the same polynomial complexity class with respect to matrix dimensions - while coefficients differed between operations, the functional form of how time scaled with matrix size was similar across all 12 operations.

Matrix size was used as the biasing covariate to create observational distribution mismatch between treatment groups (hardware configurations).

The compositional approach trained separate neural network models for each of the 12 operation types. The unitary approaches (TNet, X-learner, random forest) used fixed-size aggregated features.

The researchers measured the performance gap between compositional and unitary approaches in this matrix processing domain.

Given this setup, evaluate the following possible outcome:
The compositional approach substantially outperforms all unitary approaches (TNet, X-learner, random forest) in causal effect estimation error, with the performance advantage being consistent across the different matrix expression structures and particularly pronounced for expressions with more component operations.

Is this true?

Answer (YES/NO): NO